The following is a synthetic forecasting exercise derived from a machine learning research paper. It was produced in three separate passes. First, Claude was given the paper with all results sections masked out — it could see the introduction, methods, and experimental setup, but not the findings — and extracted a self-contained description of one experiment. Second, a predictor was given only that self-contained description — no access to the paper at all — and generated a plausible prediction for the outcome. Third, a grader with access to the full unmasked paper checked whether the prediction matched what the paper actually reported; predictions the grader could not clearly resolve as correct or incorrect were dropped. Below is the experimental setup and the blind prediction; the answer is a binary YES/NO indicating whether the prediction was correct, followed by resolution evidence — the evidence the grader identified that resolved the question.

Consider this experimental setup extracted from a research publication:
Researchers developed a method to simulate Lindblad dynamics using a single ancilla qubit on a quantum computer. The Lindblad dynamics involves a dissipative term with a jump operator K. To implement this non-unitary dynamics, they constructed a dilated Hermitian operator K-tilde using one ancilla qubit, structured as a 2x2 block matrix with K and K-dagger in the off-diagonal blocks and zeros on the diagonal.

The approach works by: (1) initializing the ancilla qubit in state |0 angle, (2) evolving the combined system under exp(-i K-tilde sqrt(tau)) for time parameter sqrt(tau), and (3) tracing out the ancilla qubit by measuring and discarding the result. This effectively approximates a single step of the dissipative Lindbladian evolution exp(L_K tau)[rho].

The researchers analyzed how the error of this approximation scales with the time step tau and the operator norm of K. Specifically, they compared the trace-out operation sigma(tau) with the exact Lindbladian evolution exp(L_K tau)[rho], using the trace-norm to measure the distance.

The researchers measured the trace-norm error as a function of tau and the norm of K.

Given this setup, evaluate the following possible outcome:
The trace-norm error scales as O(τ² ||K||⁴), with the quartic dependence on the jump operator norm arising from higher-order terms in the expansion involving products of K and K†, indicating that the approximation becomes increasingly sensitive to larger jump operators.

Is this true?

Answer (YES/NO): YES